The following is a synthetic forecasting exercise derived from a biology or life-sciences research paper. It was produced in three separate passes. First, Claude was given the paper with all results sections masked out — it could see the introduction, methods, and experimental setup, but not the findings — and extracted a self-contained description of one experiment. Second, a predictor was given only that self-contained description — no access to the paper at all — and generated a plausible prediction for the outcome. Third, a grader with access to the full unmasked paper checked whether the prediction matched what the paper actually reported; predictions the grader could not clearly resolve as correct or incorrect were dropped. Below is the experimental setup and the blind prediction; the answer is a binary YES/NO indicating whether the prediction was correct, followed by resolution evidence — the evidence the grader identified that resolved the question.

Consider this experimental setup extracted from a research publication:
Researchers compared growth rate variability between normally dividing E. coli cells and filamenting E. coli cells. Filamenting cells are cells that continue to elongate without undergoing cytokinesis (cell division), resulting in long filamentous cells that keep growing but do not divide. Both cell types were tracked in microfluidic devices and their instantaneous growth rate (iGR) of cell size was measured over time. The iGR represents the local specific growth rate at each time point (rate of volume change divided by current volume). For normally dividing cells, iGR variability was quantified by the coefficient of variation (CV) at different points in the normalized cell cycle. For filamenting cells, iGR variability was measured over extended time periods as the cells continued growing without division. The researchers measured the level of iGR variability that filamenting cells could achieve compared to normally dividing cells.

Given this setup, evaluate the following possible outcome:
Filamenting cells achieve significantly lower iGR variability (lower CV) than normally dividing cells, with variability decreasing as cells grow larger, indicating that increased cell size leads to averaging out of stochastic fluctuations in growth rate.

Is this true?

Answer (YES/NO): NO